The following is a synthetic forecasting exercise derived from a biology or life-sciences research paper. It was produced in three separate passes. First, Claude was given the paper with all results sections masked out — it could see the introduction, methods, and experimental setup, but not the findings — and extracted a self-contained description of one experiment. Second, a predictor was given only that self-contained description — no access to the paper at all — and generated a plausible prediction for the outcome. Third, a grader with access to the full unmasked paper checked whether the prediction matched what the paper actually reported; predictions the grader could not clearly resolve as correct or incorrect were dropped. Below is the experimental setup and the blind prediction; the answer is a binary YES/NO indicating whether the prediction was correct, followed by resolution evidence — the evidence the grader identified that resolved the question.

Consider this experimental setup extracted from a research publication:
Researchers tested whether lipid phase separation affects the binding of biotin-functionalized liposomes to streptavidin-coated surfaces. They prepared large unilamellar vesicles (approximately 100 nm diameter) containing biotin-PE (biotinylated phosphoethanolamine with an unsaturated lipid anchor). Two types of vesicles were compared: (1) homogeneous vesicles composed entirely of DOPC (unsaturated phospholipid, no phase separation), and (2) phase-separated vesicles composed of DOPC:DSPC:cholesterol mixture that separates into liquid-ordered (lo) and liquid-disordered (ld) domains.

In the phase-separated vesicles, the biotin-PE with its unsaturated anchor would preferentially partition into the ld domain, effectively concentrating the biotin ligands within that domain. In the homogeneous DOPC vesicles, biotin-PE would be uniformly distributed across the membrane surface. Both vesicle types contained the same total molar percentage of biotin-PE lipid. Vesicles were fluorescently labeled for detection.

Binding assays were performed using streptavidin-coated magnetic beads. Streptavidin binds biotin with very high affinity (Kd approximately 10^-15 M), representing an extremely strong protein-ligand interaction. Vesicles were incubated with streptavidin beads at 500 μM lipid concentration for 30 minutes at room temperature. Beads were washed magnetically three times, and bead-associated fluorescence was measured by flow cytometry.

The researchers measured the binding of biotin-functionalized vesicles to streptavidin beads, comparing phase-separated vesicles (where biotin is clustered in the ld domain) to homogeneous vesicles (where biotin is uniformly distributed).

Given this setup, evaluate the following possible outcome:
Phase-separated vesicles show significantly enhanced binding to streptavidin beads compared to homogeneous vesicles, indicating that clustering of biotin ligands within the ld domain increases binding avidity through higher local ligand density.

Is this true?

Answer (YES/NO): YES